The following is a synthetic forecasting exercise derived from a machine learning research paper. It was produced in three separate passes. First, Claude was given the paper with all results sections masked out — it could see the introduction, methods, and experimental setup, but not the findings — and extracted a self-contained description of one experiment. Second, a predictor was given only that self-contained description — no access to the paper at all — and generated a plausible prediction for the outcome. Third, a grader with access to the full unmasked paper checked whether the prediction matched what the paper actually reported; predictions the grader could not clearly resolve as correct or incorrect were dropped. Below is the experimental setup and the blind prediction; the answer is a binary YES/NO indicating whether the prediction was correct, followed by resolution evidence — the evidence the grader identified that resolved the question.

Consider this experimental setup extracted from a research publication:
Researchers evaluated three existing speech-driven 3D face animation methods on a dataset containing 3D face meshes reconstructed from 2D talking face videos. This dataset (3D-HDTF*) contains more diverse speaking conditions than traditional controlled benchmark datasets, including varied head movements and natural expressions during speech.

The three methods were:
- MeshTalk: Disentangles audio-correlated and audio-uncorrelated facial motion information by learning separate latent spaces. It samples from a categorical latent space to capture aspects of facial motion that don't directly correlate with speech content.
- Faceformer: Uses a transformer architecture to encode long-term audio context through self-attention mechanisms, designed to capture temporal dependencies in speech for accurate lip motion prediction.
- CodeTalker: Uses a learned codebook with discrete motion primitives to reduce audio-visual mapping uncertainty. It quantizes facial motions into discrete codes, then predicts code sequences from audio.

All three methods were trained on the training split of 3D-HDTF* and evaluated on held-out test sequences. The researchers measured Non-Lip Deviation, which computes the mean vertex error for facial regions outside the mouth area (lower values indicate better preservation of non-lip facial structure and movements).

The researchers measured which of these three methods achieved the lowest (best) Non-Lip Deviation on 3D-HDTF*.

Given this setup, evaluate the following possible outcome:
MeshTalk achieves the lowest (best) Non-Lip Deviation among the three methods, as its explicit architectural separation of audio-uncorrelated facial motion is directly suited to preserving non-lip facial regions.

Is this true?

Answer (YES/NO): NO